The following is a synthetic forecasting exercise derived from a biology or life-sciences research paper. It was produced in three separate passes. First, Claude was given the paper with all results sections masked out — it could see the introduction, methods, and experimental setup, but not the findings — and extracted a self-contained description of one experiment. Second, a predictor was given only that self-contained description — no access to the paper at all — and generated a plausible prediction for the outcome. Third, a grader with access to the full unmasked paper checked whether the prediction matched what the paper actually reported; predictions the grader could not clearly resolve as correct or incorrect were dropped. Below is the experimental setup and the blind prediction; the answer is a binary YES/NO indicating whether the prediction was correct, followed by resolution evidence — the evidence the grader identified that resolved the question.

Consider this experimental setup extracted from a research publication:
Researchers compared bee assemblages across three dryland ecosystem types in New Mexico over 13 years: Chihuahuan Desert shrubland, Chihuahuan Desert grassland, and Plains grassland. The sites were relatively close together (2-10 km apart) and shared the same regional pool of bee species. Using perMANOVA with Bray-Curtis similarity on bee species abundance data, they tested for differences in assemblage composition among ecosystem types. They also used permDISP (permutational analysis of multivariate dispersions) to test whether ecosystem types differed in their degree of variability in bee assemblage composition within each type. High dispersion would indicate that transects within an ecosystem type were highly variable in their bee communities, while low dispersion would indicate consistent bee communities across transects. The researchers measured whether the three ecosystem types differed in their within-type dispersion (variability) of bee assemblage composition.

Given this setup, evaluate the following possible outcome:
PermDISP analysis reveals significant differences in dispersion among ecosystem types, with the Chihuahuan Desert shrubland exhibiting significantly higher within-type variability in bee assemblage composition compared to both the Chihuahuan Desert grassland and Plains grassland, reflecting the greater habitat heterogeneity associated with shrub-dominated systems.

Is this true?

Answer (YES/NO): NO